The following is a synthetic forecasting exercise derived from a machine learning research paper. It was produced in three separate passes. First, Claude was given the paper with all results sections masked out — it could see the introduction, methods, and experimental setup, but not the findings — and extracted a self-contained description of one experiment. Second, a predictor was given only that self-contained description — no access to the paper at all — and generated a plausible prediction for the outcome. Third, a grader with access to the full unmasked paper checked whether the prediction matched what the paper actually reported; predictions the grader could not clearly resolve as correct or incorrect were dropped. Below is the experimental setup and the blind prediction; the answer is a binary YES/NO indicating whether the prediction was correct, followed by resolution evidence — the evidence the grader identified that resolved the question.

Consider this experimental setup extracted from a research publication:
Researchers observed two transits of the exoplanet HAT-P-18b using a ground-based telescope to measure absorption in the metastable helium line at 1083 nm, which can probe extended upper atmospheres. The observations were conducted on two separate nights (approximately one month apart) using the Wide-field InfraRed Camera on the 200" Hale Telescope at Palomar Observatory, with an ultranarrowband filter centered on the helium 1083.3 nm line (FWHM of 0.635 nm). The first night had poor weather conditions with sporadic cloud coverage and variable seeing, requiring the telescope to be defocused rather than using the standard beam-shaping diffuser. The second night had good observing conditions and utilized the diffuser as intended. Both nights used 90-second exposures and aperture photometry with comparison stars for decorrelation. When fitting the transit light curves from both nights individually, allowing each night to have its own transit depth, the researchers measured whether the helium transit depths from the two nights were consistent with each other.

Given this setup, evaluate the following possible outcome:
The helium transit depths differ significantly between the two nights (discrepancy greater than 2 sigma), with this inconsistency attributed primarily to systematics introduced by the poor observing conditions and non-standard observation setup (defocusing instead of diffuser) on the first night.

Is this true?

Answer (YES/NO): NO